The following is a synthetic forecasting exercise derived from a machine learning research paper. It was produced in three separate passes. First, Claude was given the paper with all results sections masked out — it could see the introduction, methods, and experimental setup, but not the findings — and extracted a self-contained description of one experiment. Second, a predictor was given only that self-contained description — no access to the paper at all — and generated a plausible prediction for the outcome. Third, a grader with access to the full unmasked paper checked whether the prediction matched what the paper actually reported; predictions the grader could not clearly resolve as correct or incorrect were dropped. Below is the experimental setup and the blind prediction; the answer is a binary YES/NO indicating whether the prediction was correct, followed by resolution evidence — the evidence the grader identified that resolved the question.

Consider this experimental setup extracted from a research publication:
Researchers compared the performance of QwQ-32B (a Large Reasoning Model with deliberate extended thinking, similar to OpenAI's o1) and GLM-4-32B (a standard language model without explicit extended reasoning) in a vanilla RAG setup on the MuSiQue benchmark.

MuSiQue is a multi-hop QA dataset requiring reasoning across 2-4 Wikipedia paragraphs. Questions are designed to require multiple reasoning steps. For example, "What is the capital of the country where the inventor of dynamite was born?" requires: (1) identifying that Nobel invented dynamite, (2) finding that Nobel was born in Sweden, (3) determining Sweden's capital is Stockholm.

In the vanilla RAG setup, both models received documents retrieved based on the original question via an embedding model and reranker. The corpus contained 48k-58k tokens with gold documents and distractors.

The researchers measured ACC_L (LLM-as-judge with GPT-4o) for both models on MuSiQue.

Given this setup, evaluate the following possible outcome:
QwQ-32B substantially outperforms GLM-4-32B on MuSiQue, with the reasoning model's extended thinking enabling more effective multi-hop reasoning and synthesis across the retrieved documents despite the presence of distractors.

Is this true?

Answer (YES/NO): YES